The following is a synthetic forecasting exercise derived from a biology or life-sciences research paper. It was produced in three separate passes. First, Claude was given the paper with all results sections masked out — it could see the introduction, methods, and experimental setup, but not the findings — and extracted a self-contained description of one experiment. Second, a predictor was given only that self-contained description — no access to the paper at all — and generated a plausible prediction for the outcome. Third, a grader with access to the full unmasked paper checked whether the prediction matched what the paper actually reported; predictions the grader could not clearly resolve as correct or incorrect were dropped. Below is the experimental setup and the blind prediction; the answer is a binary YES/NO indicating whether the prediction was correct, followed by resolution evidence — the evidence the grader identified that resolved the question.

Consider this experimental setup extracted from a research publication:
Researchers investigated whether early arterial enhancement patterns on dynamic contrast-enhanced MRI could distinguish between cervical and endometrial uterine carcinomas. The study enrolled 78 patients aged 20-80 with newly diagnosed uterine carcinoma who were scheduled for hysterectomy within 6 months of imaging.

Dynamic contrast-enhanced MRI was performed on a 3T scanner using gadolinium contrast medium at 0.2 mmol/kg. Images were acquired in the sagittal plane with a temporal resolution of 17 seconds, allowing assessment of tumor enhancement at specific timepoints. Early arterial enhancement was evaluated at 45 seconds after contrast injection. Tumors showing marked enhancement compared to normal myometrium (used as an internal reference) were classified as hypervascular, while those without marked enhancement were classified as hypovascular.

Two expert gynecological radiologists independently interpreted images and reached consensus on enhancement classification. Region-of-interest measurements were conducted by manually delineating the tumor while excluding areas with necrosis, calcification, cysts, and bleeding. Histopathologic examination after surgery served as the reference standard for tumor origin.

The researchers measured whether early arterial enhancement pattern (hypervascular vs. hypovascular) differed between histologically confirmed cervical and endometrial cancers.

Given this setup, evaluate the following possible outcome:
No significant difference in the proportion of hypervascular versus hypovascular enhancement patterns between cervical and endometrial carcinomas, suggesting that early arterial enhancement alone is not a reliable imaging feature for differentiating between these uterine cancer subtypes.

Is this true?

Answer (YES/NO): NO